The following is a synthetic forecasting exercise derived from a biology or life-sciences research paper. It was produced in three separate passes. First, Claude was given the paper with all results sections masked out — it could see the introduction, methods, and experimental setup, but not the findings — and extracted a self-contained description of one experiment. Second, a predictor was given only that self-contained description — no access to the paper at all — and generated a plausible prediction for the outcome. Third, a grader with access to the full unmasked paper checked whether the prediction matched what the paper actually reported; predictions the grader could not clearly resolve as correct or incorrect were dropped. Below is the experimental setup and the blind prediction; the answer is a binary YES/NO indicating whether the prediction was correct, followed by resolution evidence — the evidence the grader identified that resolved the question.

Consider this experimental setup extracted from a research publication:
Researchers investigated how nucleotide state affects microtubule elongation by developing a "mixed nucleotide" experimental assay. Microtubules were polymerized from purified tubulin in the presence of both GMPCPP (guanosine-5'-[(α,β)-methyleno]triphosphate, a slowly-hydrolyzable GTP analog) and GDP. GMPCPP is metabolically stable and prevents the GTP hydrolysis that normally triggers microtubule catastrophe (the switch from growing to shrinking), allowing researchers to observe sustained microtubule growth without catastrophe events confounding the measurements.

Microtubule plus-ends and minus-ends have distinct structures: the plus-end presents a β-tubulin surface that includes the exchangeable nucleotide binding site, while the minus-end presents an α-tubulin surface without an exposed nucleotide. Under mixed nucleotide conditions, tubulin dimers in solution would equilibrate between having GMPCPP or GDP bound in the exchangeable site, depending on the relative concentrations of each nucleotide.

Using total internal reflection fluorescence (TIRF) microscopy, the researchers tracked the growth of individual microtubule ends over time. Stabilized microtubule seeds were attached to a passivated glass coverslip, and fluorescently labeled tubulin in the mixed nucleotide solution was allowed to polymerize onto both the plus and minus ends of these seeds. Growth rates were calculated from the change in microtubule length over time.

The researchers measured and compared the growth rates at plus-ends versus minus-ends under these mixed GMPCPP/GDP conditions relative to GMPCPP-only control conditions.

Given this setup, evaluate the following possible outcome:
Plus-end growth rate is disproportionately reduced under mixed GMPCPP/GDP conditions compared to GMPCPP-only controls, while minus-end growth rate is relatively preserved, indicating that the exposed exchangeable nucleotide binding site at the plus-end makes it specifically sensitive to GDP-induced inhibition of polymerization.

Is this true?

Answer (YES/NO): YES